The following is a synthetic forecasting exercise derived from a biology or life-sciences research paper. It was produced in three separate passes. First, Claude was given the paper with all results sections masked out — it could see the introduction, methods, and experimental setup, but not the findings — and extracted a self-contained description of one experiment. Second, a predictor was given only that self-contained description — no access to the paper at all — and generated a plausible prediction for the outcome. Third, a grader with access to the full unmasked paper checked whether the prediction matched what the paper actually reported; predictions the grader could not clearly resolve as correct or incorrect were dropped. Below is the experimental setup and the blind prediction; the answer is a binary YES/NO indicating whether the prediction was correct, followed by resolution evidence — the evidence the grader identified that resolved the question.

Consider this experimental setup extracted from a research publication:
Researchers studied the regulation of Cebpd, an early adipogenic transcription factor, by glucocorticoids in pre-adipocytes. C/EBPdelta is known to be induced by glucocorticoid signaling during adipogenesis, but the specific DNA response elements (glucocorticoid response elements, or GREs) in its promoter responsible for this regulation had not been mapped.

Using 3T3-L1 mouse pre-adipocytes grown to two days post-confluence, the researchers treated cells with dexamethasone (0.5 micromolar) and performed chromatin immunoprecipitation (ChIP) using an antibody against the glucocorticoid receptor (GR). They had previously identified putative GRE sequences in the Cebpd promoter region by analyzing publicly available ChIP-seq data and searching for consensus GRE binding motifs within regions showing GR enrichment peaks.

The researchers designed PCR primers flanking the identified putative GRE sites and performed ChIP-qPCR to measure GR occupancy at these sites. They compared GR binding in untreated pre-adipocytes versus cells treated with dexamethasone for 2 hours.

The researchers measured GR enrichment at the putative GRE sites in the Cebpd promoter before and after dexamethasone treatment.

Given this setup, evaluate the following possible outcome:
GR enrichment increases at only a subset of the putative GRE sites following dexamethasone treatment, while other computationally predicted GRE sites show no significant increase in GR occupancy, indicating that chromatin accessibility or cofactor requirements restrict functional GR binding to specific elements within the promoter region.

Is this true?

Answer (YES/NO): NO